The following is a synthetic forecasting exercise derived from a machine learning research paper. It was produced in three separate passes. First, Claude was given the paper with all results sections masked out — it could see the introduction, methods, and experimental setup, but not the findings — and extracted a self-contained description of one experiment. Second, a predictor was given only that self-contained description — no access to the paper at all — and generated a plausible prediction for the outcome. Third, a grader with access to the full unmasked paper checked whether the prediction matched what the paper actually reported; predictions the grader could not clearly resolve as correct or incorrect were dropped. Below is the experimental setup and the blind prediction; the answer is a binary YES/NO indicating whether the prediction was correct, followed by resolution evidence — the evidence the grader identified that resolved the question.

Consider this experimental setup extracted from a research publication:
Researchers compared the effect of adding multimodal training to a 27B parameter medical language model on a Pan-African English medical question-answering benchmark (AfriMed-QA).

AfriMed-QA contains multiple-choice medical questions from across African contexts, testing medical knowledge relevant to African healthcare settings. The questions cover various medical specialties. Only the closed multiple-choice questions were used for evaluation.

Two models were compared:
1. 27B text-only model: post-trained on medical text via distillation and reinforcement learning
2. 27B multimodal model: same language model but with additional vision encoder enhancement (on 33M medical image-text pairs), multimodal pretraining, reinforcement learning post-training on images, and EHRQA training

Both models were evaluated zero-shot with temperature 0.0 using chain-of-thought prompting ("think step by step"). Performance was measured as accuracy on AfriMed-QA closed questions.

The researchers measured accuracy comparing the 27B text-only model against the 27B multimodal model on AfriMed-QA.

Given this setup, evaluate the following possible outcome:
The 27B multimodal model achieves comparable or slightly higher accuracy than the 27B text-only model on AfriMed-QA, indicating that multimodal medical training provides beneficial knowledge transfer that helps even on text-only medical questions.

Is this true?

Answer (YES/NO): NO